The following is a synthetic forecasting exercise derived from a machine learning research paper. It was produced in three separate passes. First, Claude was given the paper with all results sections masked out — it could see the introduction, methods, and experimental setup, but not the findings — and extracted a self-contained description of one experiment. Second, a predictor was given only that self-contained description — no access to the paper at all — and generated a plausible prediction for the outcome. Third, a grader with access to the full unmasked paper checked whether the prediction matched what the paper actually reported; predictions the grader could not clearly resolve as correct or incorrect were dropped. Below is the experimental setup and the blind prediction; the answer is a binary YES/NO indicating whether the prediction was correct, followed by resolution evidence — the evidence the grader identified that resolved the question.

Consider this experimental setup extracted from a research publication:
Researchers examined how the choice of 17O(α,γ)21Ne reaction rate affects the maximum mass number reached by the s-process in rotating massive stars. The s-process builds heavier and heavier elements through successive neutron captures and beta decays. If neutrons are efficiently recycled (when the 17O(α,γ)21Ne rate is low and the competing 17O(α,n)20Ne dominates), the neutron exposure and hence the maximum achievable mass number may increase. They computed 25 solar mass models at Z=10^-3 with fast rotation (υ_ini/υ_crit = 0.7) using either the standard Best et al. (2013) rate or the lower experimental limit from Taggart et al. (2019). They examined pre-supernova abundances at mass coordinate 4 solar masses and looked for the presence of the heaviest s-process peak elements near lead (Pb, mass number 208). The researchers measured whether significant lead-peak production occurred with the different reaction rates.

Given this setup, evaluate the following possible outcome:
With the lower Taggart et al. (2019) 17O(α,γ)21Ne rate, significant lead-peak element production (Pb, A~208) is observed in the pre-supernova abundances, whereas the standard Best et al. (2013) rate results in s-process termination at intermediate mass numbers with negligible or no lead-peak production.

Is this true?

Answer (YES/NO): YES